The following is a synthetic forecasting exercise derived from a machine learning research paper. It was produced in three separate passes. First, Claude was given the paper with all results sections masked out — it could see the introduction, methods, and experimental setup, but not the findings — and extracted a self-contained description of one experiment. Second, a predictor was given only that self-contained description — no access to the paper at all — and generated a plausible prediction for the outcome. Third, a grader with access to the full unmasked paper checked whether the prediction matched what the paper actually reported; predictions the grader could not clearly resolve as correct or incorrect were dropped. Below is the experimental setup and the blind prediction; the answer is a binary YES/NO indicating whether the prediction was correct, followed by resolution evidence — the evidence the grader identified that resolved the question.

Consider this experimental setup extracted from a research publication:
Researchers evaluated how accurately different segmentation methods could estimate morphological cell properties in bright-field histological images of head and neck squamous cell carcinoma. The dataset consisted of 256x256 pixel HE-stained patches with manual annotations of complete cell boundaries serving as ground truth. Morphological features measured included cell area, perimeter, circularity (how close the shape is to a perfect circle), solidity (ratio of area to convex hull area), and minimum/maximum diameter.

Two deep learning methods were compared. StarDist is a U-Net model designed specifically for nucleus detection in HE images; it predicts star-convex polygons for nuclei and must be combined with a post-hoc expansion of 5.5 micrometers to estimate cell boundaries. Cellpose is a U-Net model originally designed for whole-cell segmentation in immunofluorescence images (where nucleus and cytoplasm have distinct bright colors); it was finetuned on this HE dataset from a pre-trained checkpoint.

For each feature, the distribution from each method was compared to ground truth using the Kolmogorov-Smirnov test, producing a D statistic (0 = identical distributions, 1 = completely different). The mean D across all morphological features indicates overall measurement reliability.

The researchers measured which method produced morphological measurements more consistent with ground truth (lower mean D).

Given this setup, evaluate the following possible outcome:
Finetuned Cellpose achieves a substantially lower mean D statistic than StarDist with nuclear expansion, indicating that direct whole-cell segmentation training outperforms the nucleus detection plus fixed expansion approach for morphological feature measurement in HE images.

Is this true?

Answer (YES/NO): NO